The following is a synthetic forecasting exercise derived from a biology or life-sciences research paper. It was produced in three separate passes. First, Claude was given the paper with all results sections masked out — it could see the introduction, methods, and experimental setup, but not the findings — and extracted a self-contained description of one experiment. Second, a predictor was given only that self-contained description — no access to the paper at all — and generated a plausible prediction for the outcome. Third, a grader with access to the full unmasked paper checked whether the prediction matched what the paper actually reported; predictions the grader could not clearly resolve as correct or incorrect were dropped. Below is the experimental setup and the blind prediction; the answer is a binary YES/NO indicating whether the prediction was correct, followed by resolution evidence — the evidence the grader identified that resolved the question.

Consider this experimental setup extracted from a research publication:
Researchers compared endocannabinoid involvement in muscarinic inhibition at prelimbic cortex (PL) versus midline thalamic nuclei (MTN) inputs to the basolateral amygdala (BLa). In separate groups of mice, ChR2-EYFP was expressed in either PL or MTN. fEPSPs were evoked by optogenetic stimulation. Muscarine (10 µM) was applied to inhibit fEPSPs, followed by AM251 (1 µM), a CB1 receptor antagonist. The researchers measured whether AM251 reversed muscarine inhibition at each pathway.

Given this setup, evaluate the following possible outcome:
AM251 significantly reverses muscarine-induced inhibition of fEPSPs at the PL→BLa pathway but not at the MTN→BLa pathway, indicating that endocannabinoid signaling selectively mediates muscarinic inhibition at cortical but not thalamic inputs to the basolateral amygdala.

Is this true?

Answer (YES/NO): NO